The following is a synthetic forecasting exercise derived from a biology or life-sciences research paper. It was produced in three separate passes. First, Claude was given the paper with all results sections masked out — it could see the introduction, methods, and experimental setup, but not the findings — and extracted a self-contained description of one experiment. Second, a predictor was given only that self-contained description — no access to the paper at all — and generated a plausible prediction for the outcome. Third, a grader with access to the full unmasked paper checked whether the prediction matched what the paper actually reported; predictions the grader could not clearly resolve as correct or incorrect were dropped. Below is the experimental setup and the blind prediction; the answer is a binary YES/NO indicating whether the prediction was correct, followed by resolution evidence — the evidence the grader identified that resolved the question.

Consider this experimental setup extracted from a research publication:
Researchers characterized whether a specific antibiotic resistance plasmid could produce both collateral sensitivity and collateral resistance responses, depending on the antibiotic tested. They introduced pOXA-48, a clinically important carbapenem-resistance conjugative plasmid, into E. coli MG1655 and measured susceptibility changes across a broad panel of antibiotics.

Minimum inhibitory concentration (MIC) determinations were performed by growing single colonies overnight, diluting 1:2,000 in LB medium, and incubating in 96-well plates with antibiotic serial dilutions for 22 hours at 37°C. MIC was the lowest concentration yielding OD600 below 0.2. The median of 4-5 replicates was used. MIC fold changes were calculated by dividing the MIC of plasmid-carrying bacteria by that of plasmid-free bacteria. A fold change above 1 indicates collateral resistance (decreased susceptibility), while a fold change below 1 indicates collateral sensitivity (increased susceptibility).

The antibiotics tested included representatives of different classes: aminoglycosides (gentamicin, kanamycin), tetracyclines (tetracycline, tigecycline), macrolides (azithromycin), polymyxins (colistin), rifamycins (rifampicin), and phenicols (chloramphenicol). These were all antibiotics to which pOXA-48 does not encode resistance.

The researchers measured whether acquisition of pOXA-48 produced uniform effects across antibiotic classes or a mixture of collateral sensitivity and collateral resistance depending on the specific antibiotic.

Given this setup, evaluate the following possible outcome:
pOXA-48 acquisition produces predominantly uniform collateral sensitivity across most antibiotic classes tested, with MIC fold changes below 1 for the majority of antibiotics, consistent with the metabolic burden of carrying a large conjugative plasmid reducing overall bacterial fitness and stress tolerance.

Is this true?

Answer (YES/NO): NO